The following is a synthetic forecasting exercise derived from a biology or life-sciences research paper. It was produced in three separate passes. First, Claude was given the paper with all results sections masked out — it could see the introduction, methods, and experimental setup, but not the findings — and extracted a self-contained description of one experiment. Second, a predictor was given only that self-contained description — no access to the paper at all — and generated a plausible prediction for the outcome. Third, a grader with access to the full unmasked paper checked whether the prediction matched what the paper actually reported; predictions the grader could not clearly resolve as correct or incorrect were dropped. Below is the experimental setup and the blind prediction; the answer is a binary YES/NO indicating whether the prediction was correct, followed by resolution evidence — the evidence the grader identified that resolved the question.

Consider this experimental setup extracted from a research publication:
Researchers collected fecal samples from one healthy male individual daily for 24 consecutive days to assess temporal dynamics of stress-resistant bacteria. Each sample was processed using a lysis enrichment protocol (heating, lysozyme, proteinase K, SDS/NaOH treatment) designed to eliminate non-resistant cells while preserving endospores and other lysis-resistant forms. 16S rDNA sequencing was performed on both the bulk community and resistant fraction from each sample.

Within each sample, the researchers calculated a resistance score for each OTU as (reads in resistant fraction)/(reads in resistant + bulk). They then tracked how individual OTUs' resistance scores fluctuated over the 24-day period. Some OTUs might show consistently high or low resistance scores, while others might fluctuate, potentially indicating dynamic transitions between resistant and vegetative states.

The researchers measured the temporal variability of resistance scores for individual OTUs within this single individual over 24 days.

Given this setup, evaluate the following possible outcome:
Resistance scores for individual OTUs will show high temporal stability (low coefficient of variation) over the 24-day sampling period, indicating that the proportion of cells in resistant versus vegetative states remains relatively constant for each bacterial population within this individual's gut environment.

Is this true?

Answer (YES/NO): YES